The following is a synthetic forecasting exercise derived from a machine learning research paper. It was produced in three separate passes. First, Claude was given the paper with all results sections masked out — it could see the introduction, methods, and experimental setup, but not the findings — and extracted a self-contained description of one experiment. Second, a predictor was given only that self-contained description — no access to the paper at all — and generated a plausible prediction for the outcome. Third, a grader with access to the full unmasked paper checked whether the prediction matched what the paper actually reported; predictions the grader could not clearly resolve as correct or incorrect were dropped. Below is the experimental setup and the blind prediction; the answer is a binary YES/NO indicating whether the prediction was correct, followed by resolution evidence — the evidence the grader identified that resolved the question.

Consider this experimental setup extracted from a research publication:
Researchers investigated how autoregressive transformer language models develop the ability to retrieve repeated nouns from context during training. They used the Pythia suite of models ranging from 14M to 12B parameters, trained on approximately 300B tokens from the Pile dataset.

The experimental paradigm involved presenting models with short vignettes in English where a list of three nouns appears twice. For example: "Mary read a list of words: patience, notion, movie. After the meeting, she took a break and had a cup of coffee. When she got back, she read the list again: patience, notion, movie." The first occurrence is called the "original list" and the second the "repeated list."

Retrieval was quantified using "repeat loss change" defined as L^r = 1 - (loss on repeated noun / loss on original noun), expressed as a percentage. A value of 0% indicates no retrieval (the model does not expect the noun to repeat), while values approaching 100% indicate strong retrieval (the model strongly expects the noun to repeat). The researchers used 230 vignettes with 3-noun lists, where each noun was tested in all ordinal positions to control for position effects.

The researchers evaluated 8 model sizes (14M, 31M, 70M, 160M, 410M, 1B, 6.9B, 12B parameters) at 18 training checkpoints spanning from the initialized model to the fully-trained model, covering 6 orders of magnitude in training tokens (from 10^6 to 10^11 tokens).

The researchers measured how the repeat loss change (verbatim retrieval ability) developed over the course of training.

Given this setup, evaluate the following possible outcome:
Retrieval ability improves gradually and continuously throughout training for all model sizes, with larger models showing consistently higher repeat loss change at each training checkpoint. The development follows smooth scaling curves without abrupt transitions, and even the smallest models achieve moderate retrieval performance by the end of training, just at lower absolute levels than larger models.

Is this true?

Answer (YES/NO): NO